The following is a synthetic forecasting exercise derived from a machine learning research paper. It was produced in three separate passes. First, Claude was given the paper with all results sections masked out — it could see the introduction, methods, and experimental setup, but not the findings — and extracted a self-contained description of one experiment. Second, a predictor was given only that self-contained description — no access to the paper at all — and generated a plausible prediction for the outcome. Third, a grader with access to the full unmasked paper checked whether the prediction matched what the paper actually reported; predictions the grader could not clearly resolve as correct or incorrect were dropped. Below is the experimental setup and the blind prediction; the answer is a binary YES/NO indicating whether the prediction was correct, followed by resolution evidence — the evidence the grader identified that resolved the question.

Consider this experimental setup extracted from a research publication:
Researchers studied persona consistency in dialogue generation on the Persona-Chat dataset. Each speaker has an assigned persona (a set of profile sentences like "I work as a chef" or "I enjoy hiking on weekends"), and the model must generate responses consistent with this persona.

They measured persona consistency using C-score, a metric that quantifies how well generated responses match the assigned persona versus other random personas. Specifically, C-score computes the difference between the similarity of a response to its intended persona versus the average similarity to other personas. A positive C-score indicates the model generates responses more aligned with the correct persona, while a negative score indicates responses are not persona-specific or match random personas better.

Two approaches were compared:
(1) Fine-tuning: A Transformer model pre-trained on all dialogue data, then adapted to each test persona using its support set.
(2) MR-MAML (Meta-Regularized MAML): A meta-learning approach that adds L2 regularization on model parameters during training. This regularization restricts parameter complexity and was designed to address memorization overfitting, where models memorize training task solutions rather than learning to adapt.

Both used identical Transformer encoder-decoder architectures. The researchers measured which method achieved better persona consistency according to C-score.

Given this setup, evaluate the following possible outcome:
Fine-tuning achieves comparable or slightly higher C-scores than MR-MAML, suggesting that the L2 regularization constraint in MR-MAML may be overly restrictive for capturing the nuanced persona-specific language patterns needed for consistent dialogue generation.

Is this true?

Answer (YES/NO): NO